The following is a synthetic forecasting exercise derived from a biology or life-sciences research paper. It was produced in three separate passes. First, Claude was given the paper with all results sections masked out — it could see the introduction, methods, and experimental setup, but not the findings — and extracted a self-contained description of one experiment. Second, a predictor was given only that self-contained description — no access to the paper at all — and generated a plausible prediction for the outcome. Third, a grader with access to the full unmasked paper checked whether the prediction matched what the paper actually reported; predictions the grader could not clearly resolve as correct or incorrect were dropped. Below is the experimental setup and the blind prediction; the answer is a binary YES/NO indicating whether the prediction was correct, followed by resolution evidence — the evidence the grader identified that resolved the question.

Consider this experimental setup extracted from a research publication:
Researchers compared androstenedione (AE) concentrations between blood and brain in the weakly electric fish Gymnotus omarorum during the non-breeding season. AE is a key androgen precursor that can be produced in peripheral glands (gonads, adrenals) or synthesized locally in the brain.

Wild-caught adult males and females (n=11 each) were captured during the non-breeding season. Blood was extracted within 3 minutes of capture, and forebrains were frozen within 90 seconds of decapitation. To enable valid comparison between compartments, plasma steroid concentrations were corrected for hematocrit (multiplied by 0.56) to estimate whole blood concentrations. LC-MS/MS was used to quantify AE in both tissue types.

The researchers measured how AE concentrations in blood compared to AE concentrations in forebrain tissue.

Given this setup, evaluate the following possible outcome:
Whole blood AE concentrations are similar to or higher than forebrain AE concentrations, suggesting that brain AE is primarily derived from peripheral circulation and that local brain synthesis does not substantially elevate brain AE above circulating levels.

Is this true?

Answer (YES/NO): YES